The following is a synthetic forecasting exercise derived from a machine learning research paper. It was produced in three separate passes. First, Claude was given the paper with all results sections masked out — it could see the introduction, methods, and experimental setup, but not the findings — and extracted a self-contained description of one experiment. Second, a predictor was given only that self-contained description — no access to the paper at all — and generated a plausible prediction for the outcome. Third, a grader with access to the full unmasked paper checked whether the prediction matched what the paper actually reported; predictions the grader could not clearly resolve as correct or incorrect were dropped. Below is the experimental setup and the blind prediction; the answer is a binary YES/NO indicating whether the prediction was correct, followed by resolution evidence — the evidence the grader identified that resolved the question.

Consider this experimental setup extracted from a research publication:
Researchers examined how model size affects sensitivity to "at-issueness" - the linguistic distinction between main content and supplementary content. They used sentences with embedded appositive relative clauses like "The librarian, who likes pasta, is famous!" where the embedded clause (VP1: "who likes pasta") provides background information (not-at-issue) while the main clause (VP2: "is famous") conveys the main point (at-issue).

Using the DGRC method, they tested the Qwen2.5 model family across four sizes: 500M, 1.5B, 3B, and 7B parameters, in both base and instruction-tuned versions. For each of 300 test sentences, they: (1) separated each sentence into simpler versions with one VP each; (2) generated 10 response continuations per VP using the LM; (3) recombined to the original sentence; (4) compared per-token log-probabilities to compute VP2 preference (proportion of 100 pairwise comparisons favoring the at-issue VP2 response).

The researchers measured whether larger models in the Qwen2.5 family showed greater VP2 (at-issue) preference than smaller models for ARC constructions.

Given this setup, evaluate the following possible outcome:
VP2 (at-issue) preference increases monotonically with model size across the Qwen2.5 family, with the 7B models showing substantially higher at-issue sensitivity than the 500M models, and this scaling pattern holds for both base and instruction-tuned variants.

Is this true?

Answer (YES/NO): NO